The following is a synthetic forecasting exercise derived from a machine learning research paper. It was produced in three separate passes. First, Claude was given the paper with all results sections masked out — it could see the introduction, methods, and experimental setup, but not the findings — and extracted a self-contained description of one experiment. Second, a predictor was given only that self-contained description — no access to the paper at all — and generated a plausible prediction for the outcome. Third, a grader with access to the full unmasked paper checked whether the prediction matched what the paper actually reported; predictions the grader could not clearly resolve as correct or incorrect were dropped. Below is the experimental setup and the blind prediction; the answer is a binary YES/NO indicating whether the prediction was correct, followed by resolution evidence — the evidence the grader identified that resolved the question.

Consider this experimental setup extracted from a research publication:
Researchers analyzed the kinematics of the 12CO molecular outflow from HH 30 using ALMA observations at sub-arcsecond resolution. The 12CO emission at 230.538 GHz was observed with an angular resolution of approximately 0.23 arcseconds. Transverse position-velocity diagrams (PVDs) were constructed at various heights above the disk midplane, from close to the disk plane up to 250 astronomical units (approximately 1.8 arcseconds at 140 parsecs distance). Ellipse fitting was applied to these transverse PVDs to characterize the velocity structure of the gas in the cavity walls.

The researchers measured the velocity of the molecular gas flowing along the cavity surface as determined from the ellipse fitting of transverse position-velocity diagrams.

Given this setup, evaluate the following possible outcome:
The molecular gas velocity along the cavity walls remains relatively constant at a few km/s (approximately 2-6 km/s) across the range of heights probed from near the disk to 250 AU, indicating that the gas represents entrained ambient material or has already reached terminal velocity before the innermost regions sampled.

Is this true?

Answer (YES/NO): NO